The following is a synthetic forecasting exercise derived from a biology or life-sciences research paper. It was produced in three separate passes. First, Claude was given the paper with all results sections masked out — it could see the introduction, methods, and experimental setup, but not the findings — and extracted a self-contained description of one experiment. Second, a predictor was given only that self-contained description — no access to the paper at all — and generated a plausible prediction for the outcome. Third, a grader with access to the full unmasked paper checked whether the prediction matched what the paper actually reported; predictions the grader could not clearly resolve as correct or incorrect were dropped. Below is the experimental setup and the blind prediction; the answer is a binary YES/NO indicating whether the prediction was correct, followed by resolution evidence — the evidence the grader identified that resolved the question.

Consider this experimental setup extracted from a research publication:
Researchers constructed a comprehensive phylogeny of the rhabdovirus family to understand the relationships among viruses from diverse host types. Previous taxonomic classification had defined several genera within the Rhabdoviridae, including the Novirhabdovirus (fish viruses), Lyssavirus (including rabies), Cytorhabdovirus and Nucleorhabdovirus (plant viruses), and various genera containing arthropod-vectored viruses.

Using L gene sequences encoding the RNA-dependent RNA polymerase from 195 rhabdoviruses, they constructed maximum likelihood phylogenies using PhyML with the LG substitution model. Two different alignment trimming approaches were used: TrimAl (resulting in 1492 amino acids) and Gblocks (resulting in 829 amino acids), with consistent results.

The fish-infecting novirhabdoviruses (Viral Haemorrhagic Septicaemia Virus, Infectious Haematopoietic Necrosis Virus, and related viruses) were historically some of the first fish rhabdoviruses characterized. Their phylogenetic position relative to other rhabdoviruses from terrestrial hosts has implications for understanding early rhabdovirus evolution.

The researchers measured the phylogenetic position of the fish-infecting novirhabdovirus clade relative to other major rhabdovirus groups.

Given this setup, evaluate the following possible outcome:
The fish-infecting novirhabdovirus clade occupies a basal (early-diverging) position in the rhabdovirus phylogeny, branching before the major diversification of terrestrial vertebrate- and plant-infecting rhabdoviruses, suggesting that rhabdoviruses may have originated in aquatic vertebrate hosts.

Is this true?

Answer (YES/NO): NO